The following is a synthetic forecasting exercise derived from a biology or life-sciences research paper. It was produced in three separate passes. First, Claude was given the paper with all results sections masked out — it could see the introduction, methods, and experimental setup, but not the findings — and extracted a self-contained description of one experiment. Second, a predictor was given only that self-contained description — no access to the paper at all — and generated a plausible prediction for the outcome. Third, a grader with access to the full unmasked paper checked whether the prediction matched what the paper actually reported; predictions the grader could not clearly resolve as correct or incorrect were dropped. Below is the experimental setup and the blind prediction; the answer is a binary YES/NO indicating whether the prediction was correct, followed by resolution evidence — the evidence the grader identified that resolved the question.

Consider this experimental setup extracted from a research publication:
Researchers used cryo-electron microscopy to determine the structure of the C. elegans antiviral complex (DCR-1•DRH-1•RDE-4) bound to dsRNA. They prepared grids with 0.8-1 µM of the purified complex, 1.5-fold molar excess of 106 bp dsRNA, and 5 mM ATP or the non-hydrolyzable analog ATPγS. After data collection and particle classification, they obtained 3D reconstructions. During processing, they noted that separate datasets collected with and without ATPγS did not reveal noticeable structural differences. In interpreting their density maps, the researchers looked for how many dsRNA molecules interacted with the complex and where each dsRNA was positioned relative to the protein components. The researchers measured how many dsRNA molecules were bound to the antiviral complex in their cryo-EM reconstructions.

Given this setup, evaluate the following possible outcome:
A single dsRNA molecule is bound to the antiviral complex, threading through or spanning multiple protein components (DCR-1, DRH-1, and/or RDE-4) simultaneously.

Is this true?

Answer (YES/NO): NO